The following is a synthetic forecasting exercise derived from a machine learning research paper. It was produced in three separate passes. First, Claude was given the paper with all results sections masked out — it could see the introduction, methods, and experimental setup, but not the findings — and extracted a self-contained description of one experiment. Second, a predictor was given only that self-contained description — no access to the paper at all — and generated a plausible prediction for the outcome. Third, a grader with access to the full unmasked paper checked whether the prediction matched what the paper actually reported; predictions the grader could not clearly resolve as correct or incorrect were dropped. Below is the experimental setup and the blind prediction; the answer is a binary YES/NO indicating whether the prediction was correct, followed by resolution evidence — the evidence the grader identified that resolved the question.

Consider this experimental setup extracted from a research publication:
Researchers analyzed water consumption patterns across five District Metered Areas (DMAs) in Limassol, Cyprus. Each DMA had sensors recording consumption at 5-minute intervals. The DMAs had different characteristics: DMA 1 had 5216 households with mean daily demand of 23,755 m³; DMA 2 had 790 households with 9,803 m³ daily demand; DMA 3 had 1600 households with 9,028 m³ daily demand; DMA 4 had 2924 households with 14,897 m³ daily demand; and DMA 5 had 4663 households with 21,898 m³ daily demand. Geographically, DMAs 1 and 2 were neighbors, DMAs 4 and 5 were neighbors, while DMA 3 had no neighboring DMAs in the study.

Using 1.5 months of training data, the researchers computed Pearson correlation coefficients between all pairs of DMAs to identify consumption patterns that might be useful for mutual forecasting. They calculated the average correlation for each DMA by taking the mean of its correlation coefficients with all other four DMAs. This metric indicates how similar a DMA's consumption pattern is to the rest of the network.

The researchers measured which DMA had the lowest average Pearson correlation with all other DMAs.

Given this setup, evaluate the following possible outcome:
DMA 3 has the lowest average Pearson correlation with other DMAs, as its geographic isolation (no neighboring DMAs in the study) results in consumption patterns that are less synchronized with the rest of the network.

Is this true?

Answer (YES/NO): NO